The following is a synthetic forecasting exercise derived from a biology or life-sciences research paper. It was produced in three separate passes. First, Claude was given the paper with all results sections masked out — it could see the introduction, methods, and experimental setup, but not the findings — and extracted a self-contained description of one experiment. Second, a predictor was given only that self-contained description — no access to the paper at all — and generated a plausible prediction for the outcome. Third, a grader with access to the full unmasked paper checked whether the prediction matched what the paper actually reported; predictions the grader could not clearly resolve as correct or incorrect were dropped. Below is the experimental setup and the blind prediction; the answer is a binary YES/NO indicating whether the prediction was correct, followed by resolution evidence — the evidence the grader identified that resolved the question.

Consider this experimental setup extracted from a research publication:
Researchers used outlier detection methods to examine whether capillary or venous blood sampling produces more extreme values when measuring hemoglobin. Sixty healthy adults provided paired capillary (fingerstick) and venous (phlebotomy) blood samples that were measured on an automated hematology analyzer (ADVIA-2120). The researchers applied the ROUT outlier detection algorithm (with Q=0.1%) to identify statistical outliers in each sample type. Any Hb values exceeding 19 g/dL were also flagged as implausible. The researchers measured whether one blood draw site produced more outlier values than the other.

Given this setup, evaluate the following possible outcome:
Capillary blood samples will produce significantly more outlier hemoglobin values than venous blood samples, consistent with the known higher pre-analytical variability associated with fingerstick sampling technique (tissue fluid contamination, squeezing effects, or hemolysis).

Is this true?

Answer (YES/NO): NO